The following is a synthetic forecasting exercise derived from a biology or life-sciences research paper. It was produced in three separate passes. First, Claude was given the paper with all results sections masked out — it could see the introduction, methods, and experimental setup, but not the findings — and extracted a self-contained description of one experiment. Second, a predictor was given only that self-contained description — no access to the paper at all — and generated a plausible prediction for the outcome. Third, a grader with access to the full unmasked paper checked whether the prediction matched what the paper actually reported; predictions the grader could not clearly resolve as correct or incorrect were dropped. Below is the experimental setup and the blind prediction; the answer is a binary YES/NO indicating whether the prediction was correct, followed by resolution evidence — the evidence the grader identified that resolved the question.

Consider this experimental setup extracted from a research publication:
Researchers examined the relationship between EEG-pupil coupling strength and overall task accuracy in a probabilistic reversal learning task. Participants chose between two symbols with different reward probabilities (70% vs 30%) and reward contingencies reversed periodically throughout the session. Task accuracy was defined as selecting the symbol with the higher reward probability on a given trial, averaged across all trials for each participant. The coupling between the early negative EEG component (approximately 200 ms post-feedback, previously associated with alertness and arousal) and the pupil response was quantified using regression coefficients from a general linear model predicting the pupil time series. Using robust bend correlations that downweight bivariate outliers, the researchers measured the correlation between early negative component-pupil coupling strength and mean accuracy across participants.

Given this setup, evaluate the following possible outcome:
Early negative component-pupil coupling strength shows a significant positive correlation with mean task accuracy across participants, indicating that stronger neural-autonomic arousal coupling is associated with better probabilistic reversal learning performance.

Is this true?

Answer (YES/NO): NO